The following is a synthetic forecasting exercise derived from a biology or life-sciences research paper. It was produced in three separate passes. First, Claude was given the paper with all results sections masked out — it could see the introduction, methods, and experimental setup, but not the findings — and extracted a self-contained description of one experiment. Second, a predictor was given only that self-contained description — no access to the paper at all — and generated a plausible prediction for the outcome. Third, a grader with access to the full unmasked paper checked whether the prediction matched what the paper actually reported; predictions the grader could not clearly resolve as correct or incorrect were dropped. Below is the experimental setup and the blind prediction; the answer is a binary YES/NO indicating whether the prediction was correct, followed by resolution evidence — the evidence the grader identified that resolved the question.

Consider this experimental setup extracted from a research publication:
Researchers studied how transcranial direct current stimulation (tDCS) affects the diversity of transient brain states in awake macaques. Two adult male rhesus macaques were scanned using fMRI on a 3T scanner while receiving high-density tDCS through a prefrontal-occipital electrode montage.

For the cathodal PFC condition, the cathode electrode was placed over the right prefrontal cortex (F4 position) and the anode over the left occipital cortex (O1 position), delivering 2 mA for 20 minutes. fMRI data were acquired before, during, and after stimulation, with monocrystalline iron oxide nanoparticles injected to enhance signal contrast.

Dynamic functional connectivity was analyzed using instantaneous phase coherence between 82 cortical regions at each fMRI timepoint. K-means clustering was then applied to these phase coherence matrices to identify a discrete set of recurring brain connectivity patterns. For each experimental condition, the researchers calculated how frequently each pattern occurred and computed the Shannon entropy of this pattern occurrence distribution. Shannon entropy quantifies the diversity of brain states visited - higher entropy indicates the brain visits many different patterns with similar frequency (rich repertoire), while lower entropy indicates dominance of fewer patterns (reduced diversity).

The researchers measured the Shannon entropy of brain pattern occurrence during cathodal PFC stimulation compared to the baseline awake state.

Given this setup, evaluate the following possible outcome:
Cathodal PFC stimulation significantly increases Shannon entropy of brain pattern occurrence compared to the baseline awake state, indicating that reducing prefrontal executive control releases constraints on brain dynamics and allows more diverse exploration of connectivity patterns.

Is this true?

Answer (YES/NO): NO